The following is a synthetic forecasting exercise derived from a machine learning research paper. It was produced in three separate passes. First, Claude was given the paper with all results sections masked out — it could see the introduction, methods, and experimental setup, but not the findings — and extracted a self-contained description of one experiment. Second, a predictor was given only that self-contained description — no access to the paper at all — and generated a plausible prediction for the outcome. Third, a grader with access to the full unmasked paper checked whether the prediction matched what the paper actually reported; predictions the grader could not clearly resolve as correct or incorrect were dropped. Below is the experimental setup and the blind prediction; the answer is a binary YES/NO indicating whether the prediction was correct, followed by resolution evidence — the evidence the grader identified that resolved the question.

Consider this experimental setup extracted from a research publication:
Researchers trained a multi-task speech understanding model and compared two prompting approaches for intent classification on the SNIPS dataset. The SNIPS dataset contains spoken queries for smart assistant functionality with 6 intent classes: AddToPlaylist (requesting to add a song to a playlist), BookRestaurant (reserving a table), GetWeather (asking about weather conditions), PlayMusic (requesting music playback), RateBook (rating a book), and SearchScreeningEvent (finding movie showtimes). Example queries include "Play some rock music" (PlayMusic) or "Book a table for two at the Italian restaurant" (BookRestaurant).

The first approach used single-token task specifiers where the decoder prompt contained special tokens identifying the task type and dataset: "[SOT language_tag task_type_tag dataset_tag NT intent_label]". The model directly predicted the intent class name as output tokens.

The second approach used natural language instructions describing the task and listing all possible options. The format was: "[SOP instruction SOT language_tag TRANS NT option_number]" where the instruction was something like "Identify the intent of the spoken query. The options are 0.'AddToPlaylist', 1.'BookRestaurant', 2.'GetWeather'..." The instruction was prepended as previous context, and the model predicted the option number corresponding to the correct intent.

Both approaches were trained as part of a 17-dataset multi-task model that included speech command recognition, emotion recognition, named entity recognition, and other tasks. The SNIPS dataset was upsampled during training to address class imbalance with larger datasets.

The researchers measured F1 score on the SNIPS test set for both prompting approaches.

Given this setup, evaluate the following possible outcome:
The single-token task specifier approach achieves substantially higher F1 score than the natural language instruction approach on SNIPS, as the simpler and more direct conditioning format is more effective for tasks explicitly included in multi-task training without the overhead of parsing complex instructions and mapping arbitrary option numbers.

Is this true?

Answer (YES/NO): YES